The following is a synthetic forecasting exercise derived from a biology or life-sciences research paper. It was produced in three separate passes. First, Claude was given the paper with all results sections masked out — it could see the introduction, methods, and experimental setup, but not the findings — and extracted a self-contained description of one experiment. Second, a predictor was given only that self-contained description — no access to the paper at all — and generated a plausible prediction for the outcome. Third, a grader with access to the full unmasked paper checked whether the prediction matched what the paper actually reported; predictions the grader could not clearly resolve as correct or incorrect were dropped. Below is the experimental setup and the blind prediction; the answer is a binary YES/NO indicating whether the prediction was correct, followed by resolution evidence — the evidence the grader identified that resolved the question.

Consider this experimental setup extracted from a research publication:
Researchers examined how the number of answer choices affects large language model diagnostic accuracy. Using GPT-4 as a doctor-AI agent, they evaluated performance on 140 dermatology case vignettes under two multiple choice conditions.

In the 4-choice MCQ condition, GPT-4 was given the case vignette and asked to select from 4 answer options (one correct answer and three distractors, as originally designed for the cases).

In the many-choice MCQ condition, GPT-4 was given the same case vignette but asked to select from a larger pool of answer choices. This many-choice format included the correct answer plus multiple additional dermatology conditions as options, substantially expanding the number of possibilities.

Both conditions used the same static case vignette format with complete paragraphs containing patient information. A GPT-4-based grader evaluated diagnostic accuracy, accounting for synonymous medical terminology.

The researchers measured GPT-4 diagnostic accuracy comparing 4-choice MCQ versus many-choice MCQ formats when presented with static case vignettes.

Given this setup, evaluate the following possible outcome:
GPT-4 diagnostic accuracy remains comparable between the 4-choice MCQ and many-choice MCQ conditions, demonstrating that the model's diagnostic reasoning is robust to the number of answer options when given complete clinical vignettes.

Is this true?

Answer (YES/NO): NO